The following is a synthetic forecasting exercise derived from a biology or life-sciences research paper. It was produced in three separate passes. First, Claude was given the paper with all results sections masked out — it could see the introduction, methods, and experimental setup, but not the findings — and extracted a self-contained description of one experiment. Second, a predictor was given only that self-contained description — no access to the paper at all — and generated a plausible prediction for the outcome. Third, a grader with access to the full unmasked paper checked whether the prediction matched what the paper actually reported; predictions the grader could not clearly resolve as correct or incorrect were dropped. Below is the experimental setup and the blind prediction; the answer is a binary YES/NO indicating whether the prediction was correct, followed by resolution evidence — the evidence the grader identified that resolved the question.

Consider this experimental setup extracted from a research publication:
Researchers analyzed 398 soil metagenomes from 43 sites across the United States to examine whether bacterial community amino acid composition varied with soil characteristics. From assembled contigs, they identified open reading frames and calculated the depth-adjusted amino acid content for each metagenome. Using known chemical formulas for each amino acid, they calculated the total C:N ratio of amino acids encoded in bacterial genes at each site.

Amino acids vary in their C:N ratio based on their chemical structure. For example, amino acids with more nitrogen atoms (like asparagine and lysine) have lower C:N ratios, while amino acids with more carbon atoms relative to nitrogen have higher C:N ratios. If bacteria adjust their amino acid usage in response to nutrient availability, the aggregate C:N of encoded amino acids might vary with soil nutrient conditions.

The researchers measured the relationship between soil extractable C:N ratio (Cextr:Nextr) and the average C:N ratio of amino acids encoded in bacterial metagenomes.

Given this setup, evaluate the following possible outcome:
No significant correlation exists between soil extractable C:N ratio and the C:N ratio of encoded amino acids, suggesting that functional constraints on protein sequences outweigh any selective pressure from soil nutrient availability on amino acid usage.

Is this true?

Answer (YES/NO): NO